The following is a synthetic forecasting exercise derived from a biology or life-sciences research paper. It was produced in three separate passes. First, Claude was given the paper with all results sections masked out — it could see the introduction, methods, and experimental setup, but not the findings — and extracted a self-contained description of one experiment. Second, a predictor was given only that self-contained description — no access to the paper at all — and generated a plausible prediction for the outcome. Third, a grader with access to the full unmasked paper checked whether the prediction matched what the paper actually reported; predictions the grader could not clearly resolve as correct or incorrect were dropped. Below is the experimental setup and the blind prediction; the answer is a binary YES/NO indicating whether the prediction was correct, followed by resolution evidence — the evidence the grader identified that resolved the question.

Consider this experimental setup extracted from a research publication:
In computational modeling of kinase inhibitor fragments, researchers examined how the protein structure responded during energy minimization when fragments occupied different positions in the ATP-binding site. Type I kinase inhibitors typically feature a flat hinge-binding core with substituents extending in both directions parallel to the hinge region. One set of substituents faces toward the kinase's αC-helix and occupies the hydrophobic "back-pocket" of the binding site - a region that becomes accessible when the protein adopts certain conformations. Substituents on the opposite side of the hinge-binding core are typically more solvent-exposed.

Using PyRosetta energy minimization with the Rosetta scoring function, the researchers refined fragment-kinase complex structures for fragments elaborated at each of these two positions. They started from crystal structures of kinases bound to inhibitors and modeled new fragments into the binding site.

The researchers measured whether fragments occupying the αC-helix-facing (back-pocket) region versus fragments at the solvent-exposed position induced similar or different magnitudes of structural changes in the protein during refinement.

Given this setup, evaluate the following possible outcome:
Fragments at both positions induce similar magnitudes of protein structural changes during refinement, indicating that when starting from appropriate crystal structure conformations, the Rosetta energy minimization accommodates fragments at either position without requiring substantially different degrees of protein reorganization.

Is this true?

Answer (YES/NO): NO